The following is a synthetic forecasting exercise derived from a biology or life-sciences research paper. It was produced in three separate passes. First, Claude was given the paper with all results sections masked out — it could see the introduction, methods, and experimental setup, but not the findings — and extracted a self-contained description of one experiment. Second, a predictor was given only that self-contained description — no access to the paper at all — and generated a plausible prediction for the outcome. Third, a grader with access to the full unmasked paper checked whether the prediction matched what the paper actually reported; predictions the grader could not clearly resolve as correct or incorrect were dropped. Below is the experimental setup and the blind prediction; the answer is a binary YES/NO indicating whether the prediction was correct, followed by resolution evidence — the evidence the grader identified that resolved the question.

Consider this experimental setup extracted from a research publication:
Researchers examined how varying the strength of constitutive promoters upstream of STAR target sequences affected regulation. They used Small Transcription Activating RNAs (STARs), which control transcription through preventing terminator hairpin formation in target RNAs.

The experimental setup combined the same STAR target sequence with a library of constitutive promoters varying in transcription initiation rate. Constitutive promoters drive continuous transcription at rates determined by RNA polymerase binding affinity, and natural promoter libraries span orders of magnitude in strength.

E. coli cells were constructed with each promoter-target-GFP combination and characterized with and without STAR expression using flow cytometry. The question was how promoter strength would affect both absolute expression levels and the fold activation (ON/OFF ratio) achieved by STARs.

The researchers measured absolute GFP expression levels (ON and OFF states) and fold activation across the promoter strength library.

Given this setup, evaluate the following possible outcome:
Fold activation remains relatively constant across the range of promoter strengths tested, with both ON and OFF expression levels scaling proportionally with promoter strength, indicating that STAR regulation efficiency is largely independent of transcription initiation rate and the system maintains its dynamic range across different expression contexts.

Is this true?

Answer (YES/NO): NO